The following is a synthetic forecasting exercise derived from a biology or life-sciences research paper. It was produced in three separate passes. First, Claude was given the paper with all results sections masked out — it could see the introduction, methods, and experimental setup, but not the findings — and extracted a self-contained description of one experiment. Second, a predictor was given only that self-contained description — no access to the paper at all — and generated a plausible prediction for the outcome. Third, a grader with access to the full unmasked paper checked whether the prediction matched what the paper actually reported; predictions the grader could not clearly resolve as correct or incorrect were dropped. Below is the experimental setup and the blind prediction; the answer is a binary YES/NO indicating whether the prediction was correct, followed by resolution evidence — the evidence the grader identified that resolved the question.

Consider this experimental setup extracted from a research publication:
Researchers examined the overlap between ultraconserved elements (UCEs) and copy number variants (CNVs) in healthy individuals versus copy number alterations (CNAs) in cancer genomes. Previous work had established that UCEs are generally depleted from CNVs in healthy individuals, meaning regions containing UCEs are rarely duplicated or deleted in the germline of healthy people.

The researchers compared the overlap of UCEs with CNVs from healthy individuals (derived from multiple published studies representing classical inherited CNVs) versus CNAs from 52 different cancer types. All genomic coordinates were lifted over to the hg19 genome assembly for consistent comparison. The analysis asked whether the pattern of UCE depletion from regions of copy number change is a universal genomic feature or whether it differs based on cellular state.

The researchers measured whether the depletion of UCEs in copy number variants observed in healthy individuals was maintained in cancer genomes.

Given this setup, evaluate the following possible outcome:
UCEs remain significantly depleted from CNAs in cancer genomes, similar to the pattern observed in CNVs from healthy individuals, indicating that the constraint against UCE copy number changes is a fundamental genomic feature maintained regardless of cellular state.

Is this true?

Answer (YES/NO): NO